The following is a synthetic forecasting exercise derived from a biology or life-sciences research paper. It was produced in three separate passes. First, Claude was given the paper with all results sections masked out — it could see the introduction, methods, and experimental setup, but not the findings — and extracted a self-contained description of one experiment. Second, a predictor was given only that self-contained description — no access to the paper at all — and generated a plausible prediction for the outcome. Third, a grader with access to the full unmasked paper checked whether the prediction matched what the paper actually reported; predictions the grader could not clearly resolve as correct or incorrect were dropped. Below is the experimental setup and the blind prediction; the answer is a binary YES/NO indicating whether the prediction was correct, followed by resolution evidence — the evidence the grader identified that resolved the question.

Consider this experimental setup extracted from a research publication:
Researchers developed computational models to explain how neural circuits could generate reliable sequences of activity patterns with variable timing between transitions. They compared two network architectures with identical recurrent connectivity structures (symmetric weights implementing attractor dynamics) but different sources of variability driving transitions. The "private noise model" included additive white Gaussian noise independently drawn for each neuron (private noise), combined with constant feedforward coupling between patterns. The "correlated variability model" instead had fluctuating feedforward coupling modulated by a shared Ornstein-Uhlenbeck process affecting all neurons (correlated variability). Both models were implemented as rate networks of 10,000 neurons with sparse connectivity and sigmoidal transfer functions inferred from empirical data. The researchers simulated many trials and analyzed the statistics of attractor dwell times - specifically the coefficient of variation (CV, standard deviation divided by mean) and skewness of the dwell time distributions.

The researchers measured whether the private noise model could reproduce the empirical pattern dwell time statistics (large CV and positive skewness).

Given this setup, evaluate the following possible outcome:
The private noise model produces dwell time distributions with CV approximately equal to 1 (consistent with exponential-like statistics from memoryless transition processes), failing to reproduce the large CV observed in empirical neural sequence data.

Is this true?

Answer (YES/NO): NO